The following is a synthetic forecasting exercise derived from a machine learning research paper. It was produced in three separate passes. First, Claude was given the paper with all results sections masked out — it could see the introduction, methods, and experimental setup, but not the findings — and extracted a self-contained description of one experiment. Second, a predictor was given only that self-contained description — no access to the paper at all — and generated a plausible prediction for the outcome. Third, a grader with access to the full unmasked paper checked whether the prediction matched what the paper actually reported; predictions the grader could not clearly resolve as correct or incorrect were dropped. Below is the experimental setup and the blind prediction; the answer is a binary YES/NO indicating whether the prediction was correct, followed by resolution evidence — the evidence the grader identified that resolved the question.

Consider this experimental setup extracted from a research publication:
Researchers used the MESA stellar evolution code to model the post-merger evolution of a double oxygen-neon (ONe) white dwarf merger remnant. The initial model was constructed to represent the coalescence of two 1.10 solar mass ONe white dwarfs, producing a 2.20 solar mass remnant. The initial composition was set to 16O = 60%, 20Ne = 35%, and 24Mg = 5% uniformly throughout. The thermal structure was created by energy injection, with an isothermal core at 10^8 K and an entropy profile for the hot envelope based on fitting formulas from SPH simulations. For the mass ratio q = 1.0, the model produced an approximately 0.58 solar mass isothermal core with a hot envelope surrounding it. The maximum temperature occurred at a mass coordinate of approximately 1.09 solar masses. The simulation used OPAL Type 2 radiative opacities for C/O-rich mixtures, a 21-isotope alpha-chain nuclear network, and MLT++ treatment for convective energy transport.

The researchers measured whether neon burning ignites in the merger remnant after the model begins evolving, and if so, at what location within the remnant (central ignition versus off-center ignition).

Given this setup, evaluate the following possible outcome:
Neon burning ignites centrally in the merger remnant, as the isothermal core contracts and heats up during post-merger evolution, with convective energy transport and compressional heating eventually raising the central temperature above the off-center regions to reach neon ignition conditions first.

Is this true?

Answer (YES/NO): NO